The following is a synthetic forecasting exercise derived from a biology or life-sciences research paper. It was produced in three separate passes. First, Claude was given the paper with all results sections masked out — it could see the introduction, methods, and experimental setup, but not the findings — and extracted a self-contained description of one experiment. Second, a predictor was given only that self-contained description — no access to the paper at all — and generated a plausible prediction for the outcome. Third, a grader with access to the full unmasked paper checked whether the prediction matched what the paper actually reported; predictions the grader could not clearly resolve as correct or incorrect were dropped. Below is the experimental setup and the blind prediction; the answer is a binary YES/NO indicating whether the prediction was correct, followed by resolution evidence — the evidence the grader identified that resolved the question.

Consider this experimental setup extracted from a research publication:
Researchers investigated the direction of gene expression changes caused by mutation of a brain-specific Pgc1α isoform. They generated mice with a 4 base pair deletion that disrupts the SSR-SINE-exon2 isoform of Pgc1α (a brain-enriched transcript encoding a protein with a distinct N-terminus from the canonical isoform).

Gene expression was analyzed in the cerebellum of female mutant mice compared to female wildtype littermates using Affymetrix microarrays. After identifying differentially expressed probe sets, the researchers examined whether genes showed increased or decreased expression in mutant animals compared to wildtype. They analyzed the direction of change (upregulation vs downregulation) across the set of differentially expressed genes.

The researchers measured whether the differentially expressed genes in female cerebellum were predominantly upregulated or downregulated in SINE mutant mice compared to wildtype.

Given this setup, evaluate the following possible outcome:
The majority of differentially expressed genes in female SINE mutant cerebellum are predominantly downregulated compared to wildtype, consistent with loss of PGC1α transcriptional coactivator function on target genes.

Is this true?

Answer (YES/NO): NO